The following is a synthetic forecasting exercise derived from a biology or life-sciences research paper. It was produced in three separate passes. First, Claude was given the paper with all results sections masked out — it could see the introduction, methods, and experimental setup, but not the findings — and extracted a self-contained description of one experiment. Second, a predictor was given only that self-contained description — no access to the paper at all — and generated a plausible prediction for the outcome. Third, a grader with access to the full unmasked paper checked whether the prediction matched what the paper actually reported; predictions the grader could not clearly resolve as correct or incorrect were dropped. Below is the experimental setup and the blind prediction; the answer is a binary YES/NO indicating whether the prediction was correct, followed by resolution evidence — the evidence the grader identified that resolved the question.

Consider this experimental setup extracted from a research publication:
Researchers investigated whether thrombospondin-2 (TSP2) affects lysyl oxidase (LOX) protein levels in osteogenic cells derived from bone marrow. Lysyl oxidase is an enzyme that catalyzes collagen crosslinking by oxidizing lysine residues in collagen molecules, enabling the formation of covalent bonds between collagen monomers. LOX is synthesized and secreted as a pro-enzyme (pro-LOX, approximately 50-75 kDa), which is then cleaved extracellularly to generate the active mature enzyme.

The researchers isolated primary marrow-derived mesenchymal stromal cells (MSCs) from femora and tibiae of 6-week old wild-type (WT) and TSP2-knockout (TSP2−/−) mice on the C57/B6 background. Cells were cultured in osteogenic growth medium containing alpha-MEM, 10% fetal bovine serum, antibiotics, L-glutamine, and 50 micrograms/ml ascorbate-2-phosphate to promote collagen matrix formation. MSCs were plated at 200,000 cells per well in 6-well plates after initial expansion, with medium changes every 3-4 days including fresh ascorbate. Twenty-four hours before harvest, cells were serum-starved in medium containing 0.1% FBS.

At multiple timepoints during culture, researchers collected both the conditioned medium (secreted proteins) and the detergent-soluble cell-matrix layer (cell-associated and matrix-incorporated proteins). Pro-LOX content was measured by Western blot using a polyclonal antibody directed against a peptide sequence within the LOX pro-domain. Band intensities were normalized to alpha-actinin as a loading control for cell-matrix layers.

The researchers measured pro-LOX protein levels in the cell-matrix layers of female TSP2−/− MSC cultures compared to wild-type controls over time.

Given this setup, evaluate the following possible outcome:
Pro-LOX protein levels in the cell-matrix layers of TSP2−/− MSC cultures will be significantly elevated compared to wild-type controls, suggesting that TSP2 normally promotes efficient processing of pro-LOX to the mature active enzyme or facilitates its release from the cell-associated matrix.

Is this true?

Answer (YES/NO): YES